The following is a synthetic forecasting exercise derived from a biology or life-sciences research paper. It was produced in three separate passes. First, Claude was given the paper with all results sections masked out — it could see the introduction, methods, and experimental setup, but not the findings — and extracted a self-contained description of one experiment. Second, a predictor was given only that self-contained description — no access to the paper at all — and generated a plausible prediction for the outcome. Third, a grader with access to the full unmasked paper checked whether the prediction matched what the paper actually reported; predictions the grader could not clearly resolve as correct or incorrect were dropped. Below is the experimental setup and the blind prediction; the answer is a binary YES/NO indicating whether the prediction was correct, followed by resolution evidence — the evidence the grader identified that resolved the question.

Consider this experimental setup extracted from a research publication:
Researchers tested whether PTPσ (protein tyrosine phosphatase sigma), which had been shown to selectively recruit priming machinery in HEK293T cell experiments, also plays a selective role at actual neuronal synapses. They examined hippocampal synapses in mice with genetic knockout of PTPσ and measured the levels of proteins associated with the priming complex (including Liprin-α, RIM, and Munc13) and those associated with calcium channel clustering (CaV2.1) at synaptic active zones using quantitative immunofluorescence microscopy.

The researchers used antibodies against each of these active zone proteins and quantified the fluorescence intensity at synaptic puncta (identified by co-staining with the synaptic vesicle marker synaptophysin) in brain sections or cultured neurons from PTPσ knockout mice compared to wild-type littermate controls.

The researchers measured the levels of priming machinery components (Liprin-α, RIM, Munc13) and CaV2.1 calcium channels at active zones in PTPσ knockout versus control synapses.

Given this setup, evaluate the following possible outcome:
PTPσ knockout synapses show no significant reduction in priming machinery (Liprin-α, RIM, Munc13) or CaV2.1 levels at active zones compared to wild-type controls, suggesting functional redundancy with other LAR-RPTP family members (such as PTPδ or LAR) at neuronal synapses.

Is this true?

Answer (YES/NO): NO